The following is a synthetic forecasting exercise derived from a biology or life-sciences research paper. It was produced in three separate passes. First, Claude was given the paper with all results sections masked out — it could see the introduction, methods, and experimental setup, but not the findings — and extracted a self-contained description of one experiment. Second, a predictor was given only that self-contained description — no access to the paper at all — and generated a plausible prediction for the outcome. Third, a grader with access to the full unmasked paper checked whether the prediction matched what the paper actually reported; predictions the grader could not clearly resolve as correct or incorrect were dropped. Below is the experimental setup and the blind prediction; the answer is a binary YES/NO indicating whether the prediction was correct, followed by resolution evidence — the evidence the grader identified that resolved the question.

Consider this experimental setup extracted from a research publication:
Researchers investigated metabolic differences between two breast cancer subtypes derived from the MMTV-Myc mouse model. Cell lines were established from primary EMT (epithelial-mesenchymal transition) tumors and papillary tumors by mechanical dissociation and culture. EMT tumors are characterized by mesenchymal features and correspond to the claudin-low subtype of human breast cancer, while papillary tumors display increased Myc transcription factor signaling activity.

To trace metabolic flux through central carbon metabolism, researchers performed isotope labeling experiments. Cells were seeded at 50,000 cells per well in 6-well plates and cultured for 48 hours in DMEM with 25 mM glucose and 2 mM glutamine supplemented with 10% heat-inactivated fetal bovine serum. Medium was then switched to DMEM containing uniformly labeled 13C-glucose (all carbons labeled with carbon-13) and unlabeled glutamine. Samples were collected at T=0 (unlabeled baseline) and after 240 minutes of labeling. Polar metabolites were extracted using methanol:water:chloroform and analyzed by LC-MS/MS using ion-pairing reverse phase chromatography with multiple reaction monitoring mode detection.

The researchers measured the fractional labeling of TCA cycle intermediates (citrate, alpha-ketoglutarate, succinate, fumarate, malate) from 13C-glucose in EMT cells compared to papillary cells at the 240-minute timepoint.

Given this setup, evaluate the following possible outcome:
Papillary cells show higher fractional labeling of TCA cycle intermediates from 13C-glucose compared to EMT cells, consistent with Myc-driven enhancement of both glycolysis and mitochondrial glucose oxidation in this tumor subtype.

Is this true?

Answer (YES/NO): NO